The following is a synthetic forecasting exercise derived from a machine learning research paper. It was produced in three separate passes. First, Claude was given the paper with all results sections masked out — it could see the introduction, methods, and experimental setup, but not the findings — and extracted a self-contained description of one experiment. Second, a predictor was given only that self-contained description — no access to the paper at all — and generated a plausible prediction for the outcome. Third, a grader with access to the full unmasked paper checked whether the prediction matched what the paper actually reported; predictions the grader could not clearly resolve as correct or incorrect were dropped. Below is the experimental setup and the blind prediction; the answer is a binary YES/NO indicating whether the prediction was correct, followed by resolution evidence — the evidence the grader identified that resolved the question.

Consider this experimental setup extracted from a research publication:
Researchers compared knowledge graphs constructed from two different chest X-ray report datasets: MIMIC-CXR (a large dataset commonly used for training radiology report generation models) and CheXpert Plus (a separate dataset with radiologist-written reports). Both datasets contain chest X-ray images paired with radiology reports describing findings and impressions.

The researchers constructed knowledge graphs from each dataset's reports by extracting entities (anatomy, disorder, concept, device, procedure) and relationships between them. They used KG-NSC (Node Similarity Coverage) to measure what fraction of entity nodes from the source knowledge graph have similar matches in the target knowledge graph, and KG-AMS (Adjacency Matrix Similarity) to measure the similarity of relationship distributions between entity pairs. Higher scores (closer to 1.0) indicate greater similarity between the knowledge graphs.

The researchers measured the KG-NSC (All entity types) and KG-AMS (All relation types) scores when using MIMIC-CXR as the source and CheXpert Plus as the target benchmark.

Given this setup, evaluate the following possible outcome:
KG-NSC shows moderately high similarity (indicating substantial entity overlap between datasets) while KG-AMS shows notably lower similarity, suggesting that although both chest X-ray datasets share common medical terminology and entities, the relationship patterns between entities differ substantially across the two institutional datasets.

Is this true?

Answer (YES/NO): NO